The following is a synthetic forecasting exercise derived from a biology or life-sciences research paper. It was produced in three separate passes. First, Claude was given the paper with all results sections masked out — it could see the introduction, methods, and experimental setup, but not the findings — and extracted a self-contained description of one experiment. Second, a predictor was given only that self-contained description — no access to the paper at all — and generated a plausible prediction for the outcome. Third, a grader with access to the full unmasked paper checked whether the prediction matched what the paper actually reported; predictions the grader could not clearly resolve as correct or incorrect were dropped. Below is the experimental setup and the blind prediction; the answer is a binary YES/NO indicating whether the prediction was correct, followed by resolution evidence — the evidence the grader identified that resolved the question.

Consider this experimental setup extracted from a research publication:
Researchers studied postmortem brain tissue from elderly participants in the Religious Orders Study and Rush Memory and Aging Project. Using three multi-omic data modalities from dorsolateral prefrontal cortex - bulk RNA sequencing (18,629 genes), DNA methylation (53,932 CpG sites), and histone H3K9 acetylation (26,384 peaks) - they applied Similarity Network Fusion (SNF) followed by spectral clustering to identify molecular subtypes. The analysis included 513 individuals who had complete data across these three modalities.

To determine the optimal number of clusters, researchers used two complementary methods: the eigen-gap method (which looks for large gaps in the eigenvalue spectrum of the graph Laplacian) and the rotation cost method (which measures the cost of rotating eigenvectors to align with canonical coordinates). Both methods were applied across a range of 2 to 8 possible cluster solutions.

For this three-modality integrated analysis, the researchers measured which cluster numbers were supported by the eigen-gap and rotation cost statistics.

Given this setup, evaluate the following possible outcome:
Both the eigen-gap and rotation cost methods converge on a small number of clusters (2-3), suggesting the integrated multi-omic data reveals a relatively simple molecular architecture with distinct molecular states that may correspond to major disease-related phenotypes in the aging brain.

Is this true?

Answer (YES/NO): NO